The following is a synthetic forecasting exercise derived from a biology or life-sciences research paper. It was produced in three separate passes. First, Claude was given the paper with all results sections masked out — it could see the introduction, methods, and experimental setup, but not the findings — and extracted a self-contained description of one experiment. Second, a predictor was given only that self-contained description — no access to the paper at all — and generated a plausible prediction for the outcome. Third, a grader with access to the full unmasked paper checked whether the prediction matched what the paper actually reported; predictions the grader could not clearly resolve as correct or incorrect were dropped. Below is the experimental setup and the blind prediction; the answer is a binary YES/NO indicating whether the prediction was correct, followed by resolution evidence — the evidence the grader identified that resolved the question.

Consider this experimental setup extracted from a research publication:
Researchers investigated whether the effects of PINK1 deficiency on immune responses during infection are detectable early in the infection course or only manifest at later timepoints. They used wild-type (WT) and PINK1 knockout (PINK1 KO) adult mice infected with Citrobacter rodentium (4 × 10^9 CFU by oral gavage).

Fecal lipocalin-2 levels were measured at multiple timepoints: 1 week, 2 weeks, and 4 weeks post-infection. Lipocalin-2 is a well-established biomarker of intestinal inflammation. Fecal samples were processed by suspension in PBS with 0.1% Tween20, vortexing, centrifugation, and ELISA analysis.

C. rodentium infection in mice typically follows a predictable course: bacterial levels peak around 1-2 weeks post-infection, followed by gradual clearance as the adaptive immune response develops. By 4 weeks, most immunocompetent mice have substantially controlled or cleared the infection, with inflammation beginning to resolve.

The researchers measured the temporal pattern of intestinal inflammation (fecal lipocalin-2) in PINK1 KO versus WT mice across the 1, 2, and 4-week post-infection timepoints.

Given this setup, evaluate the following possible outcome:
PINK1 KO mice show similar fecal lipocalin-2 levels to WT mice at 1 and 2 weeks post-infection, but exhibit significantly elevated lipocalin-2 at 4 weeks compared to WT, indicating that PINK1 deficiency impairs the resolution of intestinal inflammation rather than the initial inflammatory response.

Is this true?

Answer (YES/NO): NO